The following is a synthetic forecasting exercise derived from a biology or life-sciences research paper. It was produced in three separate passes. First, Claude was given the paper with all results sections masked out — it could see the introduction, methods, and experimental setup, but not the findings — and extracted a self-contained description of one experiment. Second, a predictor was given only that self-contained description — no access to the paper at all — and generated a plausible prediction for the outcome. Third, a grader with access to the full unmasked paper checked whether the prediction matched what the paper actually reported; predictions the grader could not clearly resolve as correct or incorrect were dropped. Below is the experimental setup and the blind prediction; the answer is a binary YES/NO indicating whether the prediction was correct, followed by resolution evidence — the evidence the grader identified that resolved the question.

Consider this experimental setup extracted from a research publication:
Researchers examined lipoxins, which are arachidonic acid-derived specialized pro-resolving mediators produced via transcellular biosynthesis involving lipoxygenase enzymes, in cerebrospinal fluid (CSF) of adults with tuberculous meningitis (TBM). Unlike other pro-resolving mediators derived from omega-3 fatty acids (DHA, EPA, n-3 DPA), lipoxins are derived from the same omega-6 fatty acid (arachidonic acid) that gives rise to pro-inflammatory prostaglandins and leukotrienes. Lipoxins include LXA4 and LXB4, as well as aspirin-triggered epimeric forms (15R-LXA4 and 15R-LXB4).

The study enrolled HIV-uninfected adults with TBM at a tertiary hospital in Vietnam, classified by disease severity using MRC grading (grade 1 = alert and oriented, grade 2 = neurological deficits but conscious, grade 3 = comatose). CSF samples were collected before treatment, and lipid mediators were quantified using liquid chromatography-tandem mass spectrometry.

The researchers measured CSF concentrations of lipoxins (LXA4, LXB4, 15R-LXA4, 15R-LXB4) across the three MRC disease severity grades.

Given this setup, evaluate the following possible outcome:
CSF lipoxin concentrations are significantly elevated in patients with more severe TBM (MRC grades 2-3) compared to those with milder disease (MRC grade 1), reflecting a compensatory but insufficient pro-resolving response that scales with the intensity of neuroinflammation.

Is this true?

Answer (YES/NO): NO